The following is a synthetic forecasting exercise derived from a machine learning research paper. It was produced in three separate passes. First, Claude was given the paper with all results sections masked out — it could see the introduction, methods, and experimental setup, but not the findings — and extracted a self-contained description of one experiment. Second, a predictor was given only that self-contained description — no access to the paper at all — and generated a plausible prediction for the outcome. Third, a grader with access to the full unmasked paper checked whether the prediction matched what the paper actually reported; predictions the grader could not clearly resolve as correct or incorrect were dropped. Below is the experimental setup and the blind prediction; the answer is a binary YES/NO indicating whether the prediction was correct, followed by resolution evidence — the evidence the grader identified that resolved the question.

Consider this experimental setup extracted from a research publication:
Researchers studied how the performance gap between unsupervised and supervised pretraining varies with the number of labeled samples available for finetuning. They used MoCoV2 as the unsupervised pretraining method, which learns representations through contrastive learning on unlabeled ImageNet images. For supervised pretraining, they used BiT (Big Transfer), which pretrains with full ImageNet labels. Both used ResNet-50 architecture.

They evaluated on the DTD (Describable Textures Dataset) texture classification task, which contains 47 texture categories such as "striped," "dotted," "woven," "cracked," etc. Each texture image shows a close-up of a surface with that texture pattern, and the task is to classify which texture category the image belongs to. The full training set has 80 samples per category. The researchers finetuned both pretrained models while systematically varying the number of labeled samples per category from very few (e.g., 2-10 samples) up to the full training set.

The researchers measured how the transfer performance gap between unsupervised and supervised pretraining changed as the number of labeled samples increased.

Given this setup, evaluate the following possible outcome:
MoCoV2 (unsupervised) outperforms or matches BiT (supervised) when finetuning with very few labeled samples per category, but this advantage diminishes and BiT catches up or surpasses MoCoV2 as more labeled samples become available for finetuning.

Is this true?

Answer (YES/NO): NO